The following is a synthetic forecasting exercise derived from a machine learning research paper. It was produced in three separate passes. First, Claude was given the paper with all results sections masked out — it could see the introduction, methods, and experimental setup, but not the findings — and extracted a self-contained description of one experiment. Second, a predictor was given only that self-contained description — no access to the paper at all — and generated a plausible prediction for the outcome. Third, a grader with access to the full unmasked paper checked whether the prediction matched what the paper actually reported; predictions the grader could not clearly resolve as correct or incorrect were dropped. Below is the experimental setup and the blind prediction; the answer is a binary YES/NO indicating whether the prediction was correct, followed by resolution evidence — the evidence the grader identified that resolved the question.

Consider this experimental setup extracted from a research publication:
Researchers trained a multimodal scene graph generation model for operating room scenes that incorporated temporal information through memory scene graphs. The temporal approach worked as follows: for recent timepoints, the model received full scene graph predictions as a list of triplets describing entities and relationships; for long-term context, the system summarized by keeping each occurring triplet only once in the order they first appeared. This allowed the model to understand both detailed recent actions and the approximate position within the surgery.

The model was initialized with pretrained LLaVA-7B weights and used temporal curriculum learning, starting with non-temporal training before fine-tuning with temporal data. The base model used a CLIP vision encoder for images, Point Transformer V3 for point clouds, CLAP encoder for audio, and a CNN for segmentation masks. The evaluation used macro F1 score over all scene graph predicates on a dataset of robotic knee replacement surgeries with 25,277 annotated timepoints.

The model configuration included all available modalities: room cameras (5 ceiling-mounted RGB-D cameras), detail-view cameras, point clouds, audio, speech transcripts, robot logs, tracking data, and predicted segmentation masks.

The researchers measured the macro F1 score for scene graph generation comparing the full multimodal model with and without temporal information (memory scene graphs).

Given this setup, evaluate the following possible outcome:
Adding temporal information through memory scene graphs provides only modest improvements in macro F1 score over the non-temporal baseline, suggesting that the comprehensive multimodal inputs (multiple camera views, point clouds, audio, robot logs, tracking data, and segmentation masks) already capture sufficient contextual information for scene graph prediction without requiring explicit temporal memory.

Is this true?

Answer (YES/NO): YES